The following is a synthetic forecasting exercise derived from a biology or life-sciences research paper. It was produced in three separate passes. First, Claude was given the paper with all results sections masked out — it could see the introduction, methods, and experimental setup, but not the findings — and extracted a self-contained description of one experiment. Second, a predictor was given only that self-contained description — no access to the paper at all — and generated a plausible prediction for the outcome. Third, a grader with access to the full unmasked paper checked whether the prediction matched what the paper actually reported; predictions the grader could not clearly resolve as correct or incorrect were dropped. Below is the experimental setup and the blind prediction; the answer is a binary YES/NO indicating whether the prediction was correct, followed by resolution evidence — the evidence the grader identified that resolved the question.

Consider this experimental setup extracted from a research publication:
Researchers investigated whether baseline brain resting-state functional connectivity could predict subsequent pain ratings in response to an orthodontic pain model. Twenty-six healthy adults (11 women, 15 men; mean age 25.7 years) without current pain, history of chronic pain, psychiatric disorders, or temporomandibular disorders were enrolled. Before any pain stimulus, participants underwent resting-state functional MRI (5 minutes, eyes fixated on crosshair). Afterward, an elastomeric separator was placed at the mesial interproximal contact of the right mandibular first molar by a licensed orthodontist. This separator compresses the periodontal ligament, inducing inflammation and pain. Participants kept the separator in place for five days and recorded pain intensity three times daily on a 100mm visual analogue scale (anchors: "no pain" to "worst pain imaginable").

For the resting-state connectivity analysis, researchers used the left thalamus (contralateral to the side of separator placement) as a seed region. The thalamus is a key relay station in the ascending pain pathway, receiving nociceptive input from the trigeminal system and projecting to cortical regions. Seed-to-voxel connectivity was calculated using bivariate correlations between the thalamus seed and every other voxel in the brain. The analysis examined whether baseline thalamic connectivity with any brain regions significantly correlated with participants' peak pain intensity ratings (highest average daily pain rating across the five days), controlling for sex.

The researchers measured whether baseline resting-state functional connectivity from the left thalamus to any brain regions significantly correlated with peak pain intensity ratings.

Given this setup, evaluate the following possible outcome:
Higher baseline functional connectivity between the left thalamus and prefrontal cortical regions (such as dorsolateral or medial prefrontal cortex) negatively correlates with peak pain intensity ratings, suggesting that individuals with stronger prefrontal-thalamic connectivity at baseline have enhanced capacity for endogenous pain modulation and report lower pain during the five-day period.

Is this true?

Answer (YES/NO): NO